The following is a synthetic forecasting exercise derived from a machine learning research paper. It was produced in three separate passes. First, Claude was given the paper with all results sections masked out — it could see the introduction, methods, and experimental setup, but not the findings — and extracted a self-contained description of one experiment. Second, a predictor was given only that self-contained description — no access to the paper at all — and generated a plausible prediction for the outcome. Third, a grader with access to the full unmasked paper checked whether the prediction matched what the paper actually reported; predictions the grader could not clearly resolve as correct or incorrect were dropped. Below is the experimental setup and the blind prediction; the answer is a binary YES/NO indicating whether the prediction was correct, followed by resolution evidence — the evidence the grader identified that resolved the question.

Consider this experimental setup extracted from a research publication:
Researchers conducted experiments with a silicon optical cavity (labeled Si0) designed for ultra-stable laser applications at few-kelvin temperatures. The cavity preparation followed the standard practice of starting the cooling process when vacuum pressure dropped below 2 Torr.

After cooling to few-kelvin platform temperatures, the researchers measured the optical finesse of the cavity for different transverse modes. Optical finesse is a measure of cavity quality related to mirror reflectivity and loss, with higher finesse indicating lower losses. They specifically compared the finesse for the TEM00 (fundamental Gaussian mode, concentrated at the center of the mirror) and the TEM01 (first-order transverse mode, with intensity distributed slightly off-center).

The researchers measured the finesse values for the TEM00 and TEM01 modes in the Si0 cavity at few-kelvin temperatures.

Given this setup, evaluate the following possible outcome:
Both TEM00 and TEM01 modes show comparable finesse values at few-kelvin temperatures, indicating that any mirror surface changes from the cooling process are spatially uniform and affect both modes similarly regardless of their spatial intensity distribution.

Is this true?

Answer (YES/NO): NO